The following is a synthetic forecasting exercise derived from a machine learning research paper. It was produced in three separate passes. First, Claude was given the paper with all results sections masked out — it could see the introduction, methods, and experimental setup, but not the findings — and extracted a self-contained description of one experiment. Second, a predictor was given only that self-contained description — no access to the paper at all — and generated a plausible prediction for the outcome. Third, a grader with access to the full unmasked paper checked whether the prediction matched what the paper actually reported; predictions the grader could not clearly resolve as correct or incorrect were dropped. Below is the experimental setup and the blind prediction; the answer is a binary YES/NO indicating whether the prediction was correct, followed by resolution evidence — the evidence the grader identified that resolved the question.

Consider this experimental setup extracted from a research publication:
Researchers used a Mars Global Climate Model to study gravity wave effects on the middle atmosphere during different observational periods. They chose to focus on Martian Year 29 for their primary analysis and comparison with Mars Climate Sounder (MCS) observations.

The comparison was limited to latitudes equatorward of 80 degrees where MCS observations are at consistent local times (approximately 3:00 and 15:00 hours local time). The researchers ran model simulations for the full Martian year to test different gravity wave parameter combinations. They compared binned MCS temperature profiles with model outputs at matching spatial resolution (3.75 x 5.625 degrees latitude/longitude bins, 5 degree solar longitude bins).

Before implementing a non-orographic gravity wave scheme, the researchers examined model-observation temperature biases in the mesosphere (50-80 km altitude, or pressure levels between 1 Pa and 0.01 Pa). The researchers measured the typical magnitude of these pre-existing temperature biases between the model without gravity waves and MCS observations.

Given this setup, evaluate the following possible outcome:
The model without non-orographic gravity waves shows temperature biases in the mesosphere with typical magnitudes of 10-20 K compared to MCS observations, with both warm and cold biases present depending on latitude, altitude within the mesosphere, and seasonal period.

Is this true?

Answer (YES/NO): YES